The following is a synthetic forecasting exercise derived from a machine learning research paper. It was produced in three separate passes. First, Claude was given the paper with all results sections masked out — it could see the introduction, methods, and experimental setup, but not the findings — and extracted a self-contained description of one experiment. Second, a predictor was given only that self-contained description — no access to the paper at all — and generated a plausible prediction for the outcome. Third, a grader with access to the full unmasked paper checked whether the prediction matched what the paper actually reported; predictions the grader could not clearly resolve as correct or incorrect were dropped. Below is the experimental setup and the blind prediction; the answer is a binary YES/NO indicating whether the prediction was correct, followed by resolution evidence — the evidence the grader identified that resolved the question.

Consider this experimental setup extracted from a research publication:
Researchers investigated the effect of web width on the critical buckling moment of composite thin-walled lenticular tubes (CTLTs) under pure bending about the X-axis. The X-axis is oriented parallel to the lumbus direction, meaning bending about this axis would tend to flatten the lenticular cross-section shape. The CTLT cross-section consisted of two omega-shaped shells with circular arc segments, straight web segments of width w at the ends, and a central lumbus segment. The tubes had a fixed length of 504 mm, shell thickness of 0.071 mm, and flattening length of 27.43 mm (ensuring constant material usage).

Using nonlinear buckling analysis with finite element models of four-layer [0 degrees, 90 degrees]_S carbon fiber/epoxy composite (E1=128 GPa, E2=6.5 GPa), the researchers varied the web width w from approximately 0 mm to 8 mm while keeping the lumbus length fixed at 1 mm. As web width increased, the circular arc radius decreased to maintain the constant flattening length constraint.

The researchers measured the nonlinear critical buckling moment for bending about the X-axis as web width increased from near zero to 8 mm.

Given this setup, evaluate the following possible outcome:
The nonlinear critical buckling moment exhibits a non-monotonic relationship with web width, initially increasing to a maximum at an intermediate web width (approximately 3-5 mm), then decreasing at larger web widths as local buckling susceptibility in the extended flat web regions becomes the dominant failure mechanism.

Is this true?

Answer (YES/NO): NO